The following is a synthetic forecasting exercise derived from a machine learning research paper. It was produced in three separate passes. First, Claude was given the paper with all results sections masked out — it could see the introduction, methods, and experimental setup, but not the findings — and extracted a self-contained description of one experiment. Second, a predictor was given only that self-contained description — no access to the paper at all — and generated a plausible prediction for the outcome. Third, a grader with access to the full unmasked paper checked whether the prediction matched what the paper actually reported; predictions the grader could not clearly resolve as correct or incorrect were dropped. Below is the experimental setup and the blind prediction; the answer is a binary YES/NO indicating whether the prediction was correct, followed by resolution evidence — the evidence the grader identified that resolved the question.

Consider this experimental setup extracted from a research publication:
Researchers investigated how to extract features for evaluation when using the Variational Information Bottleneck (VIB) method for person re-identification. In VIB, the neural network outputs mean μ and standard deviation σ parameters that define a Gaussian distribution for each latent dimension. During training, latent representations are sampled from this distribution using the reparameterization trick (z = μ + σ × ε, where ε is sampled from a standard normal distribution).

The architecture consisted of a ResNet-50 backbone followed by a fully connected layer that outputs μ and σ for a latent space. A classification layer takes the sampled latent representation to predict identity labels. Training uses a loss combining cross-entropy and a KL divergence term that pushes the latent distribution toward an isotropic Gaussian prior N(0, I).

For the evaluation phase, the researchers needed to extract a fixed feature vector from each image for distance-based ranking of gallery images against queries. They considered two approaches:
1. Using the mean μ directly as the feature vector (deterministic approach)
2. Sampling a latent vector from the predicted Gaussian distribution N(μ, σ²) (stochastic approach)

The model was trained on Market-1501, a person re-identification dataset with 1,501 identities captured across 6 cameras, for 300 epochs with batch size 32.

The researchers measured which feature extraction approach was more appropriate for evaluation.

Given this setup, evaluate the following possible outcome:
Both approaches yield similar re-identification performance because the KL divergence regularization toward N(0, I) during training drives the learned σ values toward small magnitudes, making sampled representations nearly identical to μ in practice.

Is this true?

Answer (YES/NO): NO